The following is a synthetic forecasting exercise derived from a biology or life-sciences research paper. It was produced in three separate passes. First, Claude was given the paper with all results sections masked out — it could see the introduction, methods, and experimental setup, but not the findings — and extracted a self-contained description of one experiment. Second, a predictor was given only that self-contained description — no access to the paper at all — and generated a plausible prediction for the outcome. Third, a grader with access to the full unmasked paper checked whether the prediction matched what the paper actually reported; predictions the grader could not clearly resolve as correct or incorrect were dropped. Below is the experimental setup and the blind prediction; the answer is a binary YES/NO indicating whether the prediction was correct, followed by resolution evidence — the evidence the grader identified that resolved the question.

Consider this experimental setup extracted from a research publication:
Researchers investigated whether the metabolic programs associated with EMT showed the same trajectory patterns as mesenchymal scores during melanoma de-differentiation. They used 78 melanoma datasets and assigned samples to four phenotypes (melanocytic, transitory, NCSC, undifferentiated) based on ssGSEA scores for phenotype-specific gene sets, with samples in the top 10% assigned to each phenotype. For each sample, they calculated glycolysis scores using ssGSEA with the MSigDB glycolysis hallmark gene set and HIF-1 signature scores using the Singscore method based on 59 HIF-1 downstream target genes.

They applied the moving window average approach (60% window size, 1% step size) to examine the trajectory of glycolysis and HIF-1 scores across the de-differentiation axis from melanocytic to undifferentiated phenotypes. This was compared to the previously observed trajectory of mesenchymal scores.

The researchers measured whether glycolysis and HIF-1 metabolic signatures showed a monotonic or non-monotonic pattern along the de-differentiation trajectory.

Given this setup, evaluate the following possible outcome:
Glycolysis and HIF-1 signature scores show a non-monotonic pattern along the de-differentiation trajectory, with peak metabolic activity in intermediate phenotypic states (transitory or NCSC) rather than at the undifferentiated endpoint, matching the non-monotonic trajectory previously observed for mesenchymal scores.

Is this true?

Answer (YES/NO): YES